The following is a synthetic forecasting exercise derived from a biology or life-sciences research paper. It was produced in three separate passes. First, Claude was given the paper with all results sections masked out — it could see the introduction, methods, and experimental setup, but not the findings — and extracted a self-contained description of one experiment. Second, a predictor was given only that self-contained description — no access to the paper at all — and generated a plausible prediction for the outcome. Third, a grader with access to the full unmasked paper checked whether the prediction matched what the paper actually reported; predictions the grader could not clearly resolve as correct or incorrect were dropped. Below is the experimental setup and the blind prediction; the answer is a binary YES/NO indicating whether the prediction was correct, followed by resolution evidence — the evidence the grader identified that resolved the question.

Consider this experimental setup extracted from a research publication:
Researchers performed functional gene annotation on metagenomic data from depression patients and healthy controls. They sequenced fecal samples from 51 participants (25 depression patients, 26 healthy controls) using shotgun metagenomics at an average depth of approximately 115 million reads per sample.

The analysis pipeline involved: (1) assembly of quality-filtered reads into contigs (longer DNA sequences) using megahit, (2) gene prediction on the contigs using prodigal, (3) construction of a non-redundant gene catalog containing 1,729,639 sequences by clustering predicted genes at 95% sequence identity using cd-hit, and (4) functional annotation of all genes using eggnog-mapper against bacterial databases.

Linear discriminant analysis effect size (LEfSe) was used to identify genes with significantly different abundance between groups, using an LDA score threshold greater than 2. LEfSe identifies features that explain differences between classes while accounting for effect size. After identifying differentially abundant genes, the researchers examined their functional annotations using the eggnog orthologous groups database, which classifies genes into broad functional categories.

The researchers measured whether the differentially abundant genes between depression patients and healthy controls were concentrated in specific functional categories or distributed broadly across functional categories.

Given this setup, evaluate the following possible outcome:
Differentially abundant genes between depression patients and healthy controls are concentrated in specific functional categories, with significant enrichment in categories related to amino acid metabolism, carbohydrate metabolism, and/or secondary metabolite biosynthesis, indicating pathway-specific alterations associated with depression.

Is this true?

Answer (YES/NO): NO